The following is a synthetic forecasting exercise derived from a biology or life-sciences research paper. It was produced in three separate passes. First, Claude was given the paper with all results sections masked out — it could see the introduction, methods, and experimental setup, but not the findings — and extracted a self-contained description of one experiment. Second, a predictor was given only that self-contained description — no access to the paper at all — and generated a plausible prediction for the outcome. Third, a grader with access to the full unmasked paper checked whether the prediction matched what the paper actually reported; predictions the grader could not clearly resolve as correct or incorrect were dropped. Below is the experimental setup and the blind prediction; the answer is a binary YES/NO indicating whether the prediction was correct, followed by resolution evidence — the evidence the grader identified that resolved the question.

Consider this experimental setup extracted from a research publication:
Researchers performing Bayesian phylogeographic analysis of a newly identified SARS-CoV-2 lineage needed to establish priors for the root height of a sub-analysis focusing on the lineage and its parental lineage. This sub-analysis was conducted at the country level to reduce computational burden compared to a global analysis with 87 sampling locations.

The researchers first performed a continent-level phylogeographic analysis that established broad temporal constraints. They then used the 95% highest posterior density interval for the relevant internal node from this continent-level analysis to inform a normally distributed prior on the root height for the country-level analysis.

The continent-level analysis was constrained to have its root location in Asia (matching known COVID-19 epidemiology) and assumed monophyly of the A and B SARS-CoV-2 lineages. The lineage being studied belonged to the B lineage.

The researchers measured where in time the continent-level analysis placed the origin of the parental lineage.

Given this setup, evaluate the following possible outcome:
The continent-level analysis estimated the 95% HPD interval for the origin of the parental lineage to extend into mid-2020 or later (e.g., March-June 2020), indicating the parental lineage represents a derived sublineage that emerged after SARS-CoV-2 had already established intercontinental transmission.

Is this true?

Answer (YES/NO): NO